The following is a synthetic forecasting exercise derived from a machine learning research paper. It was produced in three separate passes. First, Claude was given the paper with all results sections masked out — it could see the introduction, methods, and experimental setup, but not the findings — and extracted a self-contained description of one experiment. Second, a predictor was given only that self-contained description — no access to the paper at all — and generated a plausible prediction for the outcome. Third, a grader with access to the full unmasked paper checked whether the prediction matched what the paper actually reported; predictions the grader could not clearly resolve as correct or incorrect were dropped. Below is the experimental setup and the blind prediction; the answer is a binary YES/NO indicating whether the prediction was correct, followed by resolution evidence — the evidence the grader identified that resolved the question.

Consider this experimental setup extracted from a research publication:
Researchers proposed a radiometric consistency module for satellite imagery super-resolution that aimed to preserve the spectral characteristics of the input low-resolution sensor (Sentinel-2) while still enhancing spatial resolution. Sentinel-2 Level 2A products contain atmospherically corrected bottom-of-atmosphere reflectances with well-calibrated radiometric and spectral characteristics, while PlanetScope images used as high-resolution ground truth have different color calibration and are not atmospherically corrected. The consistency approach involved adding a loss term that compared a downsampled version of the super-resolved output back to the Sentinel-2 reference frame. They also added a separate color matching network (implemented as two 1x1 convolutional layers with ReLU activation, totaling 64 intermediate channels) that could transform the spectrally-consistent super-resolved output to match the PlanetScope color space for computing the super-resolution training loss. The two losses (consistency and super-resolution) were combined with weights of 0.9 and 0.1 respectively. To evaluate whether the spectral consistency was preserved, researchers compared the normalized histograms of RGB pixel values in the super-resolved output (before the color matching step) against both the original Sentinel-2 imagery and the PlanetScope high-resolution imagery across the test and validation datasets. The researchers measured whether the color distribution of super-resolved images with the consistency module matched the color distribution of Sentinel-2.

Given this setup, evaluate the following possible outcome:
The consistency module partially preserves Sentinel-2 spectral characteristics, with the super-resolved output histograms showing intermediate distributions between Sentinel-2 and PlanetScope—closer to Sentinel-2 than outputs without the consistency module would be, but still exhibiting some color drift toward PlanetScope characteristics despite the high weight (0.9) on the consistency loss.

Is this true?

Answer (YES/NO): NO